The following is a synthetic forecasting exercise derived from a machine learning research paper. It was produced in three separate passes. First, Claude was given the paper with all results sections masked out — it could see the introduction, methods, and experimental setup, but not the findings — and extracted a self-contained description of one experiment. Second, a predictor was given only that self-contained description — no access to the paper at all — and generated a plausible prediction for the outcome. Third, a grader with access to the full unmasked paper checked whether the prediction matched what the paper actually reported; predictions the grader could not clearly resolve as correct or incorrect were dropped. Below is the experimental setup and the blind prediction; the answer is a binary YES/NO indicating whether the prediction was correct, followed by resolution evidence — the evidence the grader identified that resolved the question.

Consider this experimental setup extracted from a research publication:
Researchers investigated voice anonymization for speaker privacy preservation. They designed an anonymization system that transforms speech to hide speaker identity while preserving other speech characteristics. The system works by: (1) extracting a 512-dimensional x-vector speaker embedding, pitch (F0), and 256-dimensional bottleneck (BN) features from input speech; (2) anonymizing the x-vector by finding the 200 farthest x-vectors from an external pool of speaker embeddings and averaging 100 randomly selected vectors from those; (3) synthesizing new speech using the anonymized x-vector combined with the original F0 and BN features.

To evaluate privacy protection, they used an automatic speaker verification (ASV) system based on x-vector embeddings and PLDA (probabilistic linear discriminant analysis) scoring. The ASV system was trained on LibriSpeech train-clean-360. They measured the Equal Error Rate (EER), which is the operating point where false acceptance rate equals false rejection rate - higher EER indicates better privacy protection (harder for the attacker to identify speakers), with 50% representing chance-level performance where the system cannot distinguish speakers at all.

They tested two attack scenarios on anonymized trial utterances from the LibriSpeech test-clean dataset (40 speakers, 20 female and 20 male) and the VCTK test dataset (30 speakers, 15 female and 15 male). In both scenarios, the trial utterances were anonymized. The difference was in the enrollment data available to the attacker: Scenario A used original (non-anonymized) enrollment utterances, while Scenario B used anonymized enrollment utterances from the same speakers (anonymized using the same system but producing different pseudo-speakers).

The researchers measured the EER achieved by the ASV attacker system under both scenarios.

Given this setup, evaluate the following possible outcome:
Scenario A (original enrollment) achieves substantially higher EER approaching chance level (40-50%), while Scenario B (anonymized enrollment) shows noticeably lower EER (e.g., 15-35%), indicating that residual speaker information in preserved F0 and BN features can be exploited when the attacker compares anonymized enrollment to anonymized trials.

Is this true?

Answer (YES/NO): NO